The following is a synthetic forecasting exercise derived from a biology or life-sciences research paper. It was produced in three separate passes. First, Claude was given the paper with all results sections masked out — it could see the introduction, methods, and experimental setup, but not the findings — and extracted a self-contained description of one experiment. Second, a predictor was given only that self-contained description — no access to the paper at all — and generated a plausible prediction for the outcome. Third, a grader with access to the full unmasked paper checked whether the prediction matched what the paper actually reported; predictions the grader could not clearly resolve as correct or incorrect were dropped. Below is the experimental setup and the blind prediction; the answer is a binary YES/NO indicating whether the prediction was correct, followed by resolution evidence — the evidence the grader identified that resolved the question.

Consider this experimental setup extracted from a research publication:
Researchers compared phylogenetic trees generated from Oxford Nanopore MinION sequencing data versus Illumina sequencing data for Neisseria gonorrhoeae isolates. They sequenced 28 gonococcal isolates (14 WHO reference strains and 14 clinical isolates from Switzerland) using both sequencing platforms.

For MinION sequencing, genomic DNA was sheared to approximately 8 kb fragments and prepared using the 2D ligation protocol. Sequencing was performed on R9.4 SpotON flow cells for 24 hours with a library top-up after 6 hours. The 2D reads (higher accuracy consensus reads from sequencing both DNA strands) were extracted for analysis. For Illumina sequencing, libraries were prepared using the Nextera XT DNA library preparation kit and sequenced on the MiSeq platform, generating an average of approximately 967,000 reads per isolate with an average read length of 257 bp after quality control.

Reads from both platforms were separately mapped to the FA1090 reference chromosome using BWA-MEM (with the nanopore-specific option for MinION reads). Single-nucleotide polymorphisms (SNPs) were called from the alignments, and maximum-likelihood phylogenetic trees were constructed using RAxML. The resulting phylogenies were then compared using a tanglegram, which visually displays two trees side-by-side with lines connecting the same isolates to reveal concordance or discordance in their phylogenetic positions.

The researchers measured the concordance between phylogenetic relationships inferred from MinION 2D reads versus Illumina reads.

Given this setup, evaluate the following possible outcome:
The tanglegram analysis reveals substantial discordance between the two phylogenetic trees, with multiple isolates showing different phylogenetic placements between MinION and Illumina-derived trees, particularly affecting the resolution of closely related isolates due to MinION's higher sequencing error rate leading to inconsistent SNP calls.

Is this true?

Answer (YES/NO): NO